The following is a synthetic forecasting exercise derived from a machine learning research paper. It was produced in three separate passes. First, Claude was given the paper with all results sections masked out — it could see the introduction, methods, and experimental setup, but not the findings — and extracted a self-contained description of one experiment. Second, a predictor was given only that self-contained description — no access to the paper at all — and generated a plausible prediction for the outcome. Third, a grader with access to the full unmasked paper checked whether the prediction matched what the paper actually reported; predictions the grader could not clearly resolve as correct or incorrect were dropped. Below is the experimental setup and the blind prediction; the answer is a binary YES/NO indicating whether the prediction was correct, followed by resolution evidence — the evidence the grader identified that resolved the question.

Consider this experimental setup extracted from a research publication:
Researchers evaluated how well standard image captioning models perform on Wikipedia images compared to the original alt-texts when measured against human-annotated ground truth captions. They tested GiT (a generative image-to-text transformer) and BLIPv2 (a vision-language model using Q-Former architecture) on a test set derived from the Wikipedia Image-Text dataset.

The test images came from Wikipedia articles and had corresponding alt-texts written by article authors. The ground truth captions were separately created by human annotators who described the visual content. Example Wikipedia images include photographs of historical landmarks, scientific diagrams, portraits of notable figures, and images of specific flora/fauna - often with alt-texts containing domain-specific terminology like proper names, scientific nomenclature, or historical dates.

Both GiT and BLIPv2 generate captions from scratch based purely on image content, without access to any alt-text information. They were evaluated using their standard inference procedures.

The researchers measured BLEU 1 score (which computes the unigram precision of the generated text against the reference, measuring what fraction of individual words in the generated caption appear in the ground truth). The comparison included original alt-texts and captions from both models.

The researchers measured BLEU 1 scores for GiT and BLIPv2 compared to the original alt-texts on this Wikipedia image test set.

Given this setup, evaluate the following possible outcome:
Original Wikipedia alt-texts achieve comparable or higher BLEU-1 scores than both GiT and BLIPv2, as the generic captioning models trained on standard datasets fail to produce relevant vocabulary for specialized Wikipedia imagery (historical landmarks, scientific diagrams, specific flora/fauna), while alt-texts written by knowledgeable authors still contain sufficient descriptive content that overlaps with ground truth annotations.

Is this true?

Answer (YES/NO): YES